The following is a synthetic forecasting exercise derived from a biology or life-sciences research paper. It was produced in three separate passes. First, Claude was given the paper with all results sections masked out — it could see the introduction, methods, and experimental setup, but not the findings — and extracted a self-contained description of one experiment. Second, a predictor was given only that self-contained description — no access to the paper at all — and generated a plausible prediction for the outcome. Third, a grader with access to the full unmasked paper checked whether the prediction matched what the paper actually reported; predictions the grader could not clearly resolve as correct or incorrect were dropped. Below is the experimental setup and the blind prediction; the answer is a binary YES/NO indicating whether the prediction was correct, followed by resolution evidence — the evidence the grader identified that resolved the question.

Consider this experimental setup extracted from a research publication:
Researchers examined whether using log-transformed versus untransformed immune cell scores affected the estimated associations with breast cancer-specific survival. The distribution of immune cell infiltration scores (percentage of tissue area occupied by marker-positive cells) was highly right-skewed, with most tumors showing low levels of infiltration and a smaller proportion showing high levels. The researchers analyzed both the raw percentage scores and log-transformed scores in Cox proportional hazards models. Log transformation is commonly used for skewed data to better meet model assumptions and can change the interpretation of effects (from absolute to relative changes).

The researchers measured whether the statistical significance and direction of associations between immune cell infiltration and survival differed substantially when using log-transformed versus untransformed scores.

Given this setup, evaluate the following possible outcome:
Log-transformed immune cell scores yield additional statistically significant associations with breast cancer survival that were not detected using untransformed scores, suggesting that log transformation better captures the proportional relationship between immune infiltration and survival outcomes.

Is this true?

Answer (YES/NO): NO